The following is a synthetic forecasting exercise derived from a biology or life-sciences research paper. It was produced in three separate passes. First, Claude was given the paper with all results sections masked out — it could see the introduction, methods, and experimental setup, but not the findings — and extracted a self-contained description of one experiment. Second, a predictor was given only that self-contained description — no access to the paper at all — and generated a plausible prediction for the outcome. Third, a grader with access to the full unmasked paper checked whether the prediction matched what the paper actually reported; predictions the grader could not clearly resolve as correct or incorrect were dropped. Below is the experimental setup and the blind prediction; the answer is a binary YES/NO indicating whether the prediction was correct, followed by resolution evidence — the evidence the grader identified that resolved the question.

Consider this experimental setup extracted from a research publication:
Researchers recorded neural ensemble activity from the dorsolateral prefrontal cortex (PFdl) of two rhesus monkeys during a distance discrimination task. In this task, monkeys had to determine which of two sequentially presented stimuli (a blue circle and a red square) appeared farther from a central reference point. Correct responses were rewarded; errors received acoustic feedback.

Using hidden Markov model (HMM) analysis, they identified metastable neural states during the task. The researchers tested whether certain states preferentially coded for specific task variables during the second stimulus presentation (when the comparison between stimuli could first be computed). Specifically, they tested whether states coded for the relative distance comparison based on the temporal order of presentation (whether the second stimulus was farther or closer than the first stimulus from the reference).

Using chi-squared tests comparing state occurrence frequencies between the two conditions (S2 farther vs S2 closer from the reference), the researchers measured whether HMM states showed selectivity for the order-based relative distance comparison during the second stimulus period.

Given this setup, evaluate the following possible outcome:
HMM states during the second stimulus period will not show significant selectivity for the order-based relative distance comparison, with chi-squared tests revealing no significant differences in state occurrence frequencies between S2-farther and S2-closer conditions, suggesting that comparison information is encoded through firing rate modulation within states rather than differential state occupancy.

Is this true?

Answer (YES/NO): NO